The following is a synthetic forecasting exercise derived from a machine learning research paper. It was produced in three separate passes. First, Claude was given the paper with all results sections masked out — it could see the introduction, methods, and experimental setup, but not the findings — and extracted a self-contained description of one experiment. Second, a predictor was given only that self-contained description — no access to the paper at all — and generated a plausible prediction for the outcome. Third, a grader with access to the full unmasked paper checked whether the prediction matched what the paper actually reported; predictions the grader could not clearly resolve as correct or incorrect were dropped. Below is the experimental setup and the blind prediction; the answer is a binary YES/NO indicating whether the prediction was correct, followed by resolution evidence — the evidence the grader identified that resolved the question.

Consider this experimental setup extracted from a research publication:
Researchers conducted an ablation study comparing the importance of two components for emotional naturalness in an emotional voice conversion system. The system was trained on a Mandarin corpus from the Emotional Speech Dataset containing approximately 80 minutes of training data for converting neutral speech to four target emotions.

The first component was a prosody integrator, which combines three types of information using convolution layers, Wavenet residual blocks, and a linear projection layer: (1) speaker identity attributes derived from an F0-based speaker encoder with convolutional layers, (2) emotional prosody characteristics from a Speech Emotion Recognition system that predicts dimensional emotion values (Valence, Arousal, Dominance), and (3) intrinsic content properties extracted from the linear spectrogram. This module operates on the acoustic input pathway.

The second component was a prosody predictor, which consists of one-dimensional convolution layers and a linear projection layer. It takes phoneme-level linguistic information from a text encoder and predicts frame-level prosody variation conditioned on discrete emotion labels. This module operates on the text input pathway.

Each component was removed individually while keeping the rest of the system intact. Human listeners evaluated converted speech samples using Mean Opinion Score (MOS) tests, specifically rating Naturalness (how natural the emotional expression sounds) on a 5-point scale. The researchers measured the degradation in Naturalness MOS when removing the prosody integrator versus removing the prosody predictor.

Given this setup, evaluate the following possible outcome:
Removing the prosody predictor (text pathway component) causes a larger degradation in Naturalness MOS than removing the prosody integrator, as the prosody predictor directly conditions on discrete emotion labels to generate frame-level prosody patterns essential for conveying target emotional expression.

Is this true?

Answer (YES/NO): YES